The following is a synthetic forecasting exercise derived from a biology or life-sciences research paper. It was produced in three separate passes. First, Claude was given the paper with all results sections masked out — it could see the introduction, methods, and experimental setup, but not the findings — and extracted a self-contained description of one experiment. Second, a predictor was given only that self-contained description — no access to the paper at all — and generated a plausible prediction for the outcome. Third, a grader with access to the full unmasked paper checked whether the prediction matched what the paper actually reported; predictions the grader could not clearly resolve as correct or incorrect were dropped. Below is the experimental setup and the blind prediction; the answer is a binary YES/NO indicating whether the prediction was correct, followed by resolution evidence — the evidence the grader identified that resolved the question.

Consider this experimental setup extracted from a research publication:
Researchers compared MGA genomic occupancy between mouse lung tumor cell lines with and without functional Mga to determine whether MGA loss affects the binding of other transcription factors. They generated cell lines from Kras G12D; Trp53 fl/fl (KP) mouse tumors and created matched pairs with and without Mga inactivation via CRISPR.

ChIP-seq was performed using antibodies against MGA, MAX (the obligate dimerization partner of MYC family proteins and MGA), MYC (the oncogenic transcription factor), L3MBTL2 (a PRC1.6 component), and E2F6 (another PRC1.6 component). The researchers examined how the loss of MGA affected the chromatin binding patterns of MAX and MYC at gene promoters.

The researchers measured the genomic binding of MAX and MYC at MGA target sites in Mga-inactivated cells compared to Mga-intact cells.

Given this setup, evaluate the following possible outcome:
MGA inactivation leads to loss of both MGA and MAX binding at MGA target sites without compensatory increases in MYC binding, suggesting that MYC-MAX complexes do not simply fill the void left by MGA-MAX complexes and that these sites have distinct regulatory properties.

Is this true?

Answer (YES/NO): NO